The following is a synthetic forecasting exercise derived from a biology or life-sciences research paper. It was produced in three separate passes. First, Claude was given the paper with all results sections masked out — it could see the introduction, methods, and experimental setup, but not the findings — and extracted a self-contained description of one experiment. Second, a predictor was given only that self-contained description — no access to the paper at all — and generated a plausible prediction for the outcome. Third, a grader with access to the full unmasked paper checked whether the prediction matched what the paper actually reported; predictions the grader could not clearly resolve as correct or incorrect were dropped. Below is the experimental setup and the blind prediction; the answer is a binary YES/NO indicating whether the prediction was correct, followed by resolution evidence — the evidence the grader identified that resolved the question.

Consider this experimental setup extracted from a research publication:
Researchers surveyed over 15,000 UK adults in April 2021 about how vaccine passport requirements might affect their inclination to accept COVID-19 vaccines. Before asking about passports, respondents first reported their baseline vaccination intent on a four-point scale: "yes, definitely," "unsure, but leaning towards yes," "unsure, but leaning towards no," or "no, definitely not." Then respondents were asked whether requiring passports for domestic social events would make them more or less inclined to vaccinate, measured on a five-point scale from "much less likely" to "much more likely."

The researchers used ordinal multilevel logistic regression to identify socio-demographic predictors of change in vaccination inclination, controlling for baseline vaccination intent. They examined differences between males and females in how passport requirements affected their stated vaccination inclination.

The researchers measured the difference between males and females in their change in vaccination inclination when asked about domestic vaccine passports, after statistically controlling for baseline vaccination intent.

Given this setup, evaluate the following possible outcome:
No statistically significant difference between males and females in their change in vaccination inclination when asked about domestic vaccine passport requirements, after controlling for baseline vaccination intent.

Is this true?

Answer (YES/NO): NO